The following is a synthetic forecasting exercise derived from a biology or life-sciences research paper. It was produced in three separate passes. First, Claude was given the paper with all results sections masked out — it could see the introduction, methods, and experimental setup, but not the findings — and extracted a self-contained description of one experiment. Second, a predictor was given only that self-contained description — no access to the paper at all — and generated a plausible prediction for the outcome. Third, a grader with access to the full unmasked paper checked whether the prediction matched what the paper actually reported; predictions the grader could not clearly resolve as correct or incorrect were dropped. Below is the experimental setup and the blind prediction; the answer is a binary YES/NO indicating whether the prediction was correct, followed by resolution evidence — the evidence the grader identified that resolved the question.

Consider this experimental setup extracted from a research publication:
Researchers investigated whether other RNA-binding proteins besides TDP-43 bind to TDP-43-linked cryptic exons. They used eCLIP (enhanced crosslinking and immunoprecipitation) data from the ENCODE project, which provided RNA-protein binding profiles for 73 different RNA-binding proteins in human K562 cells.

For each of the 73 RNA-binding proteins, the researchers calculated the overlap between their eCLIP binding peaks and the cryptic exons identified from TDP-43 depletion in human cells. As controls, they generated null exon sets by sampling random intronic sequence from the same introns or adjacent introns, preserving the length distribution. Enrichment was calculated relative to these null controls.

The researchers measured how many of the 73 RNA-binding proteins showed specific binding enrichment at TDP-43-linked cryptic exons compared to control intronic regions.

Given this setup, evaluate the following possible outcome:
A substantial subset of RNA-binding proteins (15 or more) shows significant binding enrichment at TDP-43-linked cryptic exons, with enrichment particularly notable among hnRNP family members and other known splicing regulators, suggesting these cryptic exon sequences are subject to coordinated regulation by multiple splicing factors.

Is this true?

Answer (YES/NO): NO